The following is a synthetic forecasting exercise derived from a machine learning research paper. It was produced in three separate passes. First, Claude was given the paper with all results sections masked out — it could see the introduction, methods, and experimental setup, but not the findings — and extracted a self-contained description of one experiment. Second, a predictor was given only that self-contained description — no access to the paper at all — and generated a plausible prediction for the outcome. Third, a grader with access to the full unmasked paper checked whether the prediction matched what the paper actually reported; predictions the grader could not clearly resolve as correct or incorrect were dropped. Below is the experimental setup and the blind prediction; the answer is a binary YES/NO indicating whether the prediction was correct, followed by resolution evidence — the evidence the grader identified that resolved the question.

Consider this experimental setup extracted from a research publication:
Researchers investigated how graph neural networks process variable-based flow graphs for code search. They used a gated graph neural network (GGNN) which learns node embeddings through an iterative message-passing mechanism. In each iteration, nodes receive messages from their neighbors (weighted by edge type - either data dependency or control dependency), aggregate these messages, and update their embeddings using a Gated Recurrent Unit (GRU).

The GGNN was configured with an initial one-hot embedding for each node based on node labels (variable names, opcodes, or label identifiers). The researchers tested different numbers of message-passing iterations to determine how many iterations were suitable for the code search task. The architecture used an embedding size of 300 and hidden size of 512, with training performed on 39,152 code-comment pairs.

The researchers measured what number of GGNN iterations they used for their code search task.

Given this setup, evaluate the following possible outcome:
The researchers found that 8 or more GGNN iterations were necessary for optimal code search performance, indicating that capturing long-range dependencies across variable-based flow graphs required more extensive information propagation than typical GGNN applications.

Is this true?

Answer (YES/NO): NO